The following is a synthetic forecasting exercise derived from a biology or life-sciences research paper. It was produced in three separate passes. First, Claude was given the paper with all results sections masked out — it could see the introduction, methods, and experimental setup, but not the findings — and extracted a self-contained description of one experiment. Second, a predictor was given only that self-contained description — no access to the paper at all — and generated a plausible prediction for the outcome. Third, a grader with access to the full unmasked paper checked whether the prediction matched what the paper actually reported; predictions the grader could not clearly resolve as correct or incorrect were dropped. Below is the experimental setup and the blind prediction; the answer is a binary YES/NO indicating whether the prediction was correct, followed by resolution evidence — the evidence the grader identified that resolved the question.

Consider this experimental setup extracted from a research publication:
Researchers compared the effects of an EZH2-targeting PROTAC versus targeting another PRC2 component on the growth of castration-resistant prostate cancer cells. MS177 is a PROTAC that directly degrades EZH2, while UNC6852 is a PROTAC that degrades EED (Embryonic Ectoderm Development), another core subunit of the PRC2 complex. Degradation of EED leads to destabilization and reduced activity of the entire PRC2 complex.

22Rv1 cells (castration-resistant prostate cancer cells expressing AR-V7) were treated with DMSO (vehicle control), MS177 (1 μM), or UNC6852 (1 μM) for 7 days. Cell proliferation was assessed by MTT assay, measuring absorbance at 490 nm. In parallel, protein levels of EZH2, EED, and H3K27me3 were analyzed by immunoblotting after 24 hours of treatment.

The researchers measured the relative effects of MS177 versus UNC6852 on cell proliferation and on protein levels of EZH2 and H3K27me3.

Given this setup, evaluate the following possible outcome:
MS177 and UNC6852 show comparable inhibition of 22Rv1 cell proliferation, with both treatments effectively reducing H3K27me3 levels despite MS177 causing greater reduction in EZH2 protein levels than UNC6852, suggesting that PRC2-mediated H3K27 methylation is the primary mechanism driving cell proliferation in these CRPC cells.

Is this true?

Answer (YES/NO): NO